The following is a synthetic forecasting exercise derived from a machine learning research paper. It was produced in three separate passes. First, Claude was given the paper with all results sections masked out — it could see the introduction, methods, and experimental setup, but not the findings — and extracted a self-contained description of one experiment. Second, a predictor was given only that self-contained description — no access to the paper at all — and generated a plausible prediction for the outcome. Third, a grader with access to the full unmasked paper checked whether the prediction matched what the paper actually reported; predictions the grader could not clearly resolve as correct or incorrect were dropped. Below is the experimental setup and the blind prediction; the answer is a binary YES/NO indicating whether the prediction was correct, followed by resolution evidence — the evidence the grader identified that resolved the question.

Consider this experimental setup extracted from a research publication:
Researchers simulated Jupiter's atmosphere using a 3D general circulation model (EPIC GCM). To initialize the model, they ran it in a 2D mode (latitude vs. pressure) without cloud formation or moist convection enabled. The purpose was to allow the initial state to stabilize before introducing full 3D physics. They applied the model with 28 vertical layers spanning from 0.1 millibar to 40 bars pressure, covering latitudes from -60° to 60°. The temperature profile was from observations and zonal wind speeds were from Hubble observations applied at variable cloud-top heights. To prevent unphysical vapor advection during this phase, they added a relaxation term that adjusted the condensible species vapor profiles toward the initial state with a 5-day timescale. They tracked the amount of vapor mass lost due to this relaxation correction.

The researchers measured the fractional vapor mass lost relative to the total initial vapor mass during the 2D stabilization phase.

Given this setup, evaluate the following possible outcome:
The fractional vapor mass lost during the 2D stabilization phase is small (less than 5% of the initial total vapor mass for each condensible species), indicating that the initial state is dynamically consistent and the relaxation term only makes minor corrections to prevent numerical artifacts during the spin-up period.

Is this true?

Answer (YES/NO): YES